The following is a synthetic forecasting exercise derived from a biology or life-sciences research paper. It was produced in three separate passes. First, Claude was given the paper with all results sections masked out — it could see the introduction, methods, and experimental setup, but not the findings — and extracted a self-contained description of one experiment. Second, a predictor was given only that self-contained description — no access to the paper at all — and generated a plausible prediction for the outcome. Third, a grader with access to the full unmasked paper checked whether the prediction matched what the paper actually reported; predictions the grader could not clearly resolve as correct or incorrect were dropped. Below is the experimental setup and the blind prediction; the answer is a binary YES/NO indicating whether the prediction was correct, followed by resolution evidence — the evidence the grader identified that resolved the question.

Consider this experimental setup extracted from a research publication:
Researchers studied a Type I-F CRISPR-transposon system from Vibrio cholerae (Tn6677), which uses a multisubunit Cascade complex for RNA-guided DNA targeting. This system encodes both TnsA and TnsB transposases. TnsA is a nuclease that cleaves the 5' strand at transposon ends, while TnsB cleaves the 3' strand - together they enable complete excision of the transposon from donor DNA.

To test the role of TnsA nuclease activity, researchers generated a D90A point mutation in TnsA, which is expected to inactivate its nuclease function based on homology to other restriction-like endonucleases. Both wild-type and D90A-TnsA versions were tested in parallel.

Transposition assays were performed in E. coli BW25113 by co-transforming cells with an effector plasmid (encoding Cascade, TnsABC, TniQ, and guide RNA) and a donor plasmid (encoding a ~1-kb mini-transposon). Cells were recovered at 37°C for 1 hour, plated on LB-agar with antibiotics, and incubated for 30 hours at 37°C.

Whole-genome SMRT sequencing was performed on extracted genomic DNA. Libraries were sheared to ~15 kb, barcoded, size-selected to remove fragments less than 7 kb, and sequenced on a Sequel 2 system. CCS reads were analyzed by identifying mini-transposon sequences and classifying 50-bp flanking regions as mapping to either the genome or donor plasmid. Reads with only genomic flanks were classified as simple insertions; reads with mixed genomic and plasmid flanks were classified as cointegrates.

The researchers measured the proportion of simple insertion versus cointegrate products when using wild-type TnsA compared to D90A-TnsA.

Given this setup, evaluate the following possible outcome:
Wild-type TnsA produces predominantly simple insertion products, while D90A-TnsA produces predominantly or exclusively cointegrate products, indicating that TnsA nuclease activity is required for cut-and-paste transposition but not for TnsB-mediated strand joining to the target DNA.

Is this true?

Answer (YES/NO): YES